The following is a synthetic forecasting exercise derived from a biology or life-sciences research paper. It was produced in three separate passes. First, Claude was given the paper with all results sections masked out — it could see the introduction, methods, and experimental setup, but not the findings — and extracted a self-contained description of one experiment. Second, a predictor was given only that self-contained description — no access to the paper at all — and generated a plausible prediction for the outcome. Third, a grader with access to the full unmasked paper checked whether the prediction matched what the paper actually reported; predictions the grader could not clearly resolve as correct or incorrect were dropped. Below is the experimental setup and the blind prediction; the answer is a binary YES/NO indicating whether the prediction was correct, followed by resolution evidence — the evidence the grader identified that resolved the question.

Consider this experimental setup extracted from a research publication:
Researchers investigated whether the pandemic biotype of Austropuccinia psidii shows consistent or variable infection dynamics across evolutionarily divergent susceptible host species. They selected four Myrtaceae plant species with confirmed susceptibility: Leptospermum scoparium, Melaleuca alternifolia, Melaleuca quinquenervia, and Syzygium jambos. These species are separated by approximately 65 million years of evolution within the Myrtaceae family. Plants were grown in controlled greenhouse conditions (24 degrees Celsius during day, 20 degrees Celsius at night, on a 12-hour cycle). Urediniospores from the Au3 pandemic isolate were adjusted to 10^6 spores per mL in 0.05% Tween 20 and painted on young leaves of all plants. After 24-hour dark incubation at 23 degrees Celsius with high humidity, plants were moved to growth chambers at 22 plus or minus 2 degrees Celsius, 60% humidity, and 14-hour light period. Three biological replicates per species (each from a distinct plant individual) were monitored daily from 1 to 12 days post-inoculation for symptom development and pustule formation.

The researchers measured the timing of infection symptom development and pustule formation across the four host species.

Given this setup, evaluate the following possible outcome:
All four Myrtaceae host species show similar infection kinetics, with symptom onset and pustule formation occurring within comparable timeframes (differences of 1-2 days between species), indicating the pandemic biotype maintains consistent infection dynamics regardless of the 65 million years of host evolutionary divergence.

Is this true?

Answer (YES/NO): YES